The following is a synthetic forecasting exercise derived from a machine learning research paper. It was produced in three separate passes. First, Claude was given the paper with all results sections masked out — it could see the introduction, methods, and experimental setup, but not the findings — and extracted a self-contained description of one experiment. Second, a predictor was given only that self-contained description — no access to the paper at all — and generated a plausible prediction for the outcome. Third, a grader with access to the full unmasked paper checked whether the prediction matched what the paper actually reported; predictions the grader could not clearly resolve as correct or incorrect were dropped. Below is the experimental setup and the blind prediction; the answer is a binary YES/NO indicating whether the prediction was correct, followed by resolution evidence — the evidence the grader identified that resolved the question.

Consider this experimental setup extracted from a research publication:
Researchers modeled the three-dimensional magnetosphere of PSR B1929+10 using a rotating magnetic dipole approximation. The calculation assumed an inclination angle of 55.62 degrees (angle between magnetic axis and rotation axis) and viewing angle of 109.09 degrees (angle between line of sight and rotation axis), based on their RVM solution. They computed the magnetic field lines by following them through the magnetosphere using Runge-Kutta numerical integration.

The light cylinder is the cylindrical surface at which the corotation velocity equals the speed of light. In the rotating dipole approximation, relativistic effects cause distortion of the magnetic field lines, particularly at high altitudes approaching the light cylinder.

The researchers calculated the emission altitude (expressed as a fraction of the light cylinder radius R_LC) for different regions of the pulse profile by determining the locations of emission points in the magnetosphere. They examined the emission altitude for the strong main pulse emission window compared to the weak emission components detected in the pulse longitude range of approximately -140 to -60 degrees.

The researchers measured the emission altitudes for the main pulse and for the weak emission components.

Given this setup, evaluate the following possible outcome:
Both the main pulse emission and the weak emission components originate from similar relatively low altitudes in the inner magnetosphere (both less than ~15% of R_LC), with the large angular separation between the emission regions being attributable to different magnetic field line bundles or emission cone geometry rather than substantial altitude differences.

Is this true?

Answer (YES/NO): NO